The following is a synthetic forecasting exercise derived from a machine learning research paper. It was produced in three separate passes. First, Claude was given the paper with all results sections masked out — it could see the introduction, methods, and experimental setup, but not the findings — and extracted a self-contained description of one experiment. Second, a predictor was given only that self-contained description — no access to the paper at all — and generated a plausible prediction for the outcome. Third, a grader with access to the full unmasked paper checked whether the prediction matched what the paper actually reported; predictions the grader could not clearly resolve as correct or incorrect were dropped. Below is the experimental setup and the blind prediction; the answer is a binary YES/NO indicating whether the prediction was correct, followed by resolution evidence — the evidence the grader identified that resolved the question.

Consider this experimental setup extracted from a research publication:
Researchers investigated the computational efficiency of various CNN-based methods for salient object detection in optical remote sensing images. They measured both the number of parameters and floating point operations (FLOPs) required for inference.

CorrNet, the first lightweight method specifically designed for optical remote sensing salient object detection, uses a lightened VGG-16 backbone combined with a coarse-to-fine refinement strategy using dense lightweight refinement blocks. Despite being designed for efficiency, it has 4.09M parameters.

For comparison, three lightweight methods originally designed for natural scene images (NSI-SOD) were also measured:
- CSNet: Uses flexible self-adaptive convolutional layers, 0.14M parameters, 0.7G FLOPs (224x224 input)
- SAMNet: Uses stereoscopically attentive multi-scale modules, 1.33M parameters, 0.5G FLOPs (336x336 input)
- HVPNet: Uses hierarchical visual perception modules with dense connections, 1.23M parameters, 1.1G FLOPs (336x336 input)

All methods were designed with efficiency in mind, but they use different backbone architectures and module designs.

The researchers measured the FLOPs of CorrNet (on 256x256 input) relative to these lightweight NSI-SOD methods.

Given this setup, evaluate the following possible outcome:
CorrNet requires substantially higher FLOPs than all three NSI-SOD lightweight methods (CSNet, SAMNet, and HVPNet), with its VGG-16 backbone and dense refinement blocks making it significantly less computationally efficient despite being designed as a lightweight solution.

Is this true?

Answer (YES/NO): YES